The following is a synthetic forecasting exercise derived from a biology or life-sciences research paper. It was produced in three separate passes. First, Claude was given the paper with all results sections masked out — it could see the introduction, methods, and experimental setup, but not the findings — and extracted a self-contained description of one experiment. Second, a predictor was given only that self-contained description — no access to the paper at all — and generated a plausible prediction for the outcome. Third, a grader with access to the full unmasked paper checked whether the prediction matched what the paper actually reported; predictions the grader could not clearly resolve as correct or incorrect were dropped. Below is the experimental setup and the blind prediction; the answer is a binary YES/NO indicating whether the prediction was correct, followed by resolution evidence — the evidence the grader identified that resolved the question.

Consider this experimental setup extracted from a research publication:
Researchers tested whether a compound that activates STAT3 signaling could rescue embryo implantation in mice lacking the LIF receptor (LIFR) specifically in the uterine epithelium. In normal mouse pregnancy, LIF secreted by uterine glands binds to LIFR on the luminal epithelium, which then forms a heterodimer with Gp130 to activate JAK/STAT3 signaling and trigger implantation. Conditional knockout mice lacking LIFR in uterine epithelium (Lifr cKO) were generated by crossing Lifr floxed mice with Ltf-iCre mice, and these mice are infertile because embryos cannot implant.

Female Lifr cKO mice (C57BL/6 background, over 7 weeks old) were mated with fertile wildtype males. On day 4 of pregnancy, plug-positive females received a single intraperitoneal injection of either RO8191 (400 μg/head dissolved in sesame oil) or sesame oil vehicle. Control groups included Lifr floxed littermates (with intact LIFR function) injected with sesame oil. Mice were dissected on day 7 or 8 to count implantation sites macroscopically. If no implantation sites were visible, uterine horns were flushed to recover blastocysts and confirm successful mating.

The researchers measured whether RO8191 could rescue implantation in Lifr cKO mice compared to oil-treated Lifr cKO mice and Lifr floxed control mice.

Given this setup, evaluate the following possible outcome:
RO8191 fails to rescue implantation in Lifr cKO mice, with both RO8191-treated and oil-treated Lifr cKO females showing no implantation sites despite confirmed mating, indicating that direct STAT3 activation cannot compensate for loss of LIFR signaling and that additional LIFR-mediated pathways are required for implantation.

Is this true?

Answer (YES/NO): NO